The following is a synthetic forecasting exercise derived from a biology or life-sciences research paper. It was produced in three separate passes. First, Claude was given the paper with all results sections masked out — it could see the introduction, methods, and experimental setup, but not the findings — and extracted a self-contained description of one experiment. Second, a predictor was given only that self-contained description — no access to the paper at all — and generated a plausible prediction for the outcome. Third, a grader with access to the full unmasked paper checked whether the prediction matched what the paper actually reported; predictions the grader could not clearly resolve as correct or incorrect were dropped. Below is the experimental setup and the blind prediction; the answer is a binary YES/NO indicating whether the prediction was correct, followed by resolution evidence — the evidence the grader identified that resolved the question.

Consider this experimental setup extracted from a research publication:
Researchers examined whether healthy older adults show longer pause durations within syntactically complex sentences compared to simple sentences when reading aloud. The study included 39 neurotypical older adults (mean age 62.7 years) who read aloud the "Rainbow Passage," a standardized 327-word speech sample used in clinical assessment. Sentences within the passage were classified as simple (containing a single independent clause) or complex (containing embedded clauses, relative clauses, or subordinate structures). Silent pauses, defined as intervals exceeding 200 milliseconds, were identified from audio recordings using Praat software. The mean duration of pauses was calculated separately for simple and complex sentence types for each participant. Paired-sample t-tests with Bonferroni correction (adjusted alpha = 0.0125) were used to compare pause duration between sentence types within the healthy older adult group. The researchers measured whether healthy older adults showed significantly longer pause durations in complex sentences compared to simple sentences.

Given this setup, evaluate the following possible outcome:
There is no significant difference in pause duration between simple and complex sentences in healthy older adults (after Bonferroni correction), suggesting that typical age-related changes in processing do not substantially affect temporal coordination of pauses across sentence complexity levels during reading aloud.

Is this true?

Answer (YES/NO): YES